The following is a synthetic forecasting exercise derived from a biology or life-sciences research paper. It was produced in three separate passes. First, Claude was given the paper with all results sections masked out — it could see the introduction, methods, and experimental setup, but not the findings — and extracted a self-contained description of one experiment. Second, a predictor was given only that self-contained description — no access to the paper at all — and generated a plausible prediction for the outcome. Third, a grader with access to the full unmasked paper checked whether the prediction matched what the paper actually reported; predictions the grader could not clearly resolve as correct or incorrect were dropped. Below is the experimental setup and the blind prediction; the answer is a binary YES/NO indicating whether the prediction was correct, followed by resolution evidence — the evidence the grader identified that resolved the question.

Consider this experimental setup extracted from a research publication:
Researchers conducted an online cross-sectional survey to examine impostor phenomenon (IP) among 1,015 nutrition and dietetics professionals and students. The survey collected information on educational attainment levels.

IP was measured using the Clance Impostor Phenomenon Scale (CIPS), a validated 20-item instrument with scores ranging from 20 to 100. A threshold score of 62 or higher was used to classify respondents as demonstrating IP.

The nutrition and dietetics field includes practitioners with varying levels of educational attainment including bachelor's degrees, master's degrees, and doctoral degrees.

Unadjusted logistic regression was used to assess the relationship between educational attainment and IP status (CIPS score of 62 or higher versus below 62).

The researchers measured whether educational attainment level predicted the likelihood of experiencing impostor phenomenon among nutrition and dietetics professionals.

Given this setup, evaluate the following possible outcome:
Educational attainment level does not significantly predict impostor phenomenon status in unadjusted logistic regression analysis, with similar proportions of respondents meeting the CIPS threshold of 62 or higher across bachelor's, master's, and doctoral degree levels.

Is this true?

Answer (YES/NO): NO